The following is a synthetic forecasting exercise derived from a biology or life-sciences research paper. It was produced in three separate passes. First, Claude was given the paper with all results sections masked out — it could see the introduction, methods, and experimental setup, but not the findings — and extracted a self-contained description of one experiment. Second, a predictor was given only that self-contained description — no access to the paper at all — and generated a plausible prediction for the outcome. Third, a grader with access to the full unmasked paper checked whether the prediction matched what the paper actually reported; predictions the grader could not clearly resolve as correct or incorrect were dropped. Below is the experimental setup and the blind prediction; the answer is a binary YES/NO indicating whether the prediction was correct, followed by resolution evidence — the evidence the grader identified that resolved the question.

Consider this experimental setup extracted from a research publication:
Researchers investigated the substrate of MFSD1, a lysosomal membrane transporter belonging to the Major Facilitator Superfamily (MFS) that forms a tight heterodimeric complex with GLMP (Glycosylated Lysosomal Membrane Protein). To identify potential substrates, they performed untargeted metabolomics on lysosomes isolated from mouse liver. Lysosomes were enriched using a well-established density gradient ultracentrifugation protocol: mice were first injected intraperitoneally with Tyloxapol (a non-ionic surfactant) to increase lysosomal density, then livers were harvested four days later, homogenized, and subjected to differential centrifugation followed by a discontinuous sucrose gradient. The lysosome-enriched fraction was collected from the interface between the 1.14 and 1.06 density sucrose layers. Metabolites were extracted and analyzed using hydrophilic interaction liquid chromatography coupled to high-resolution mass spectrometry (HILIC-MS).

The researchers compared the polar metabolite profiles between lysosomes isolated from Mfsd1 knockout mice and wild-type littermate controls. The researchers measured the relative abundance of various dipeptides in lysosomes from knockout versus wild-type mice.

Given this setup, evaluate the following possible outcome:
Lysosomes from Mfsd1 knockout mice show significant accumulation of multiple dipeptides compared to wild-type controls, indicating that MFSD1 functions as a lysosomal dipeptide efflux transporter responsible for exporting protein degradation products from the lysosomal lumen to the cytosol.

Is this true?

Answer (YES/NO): YES